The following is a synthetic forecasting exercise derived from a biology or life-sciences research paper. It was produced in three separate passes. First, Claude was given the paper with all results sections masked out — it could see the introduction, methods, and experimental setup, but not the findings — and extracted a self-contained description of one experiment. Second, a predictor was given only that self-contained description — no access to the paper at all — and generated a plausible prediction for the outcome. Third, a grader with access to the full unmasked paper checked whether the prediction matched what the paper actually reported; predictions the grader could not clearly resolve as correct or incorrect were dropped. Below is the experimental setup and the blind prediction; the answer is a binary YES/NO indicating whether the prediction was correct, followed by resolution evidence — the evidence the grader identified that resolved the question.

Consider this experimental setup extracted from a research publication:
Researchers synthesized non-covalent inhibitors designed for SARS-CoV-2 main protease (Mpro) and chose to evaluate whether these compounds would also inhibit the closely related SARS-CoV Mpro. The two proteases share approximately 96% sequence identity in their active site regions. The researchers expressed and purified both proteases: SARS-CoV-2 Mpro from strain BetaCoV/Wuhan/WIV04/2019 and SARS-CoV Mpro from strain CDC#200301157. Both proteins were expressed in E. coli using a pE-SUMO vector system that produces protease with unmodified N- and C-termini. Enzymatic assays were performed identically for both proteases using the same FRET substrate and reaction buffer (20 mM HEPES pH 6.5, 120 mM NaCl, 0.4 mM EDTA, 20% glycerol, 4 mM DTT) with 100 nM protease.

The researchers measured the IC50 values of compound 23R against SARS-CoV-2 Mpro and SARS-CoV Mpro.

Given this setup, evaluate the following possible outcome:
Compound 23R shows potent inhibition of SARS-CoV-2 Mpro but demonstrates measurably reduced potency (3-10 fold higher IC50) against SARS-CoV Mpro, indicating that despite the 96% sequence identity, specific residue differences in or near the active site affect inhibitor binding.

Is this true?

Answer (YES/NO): NO